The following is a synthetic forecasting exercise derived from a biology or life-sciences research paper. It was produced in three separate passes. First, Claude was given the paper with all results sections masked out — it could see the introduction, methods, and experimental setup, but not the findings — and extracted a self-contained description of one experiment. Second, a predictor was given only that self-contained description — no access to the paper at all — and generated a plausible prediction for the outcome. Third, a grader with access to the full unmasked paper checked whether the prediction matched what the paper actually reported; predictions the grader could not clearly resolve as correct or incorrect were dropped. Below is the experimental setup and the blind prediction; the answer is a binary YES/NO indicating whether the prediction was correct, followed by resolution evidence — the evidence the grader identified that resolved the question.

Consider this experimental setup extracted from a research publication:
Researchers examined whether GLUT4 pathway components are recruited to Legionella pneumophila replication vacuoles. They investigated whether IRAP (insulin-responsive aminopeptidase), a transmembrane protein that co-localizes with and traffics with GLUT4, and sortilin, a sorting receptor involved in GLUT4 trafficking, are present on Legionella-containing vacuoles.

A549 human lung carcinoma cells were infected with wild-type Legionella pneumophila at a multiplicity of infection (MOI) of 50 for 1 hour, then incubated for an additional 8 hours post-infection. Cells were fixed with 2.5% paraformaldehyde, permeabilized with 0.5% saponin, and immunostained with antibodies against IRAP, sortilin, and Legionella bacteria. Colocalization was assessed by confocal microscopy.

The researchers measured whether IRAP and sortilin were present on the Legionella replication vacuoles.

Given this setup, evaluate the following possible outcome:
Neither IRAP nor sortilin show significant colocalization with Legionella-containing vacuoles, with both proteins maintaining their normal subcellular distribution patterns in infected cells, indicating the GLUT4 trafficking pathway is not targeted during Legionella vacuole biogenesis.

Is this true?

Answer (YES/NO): NO